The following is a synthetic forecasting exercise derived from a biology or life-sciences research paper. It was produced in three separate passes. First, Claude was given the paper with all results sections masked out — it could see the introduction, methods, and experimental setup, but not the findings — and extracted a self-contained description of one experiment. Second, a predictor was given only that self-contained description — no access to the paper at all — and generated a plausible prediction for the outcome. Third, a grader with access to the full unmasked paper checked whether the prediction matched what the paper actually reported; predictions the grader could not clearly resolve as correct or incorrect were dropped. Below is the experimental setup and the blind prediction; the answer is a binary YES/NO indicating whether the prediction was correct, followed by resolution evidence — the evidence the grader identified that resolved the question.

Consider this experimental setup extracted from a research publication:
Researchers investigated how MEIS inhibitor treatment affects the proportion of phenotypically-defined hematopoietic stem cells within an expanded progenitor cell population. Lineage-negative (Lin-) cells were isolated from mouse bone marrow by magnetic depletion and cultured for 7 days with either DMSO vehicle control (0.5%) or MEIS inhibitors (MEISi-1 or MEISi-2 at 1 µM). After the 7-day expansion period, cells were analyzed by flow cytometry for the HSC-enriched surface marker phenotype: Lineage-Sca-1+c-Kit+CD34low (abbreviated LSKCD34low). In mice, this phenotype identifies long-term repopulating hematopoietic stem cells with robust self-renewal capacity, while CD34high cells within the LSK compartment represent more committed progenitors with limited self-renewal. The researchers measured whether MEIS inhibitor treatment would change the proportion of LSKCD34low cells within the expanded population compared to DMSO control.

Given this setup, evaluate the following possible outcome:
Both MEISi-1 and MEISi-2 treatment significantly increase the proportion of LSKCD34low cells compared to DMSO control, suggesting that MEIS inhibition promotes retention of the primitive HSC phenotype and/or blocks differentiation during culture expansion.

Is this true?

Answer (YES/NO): YES